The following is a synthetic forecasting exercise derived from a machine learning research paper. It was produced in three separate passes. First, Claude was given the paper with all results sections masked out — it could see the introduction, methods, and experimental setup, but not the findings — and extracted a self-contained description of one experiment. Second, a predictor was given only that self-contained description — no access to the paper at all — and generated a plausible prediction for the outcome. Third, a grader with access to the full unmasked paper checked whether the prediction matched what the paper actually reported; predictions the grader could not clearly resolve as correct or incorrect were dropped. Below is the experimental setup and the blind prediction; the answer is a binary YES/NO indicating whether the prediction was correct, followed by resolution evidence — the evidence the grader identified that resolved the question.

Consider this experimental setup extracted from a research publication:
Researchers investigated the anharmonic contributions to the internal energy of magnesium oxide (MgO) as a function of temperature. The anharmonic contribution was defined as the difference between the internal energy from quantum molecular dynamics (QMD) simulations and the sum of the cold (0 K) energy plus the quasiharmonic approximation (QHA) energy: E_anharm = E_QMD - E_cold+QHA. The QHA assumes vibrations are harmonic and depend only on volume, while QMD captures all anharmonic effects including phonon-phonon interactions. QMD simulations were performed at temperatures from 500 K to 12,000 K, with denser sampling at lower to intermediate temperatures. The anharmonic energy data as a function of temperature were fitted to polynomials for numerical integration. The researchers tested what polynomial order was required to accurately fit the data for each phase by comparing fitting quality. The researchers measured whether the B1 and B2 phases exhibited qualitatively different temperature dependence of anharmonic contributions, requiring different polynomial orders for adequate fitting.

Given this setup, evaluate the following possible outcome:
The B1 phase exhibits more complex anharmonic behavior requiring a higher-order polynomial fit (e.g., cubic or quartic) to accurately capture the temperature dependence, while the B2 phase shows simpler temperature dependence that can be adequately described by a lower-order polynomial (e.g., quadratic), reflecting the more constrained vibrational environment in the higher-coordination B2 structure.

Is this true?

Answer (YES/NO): NO